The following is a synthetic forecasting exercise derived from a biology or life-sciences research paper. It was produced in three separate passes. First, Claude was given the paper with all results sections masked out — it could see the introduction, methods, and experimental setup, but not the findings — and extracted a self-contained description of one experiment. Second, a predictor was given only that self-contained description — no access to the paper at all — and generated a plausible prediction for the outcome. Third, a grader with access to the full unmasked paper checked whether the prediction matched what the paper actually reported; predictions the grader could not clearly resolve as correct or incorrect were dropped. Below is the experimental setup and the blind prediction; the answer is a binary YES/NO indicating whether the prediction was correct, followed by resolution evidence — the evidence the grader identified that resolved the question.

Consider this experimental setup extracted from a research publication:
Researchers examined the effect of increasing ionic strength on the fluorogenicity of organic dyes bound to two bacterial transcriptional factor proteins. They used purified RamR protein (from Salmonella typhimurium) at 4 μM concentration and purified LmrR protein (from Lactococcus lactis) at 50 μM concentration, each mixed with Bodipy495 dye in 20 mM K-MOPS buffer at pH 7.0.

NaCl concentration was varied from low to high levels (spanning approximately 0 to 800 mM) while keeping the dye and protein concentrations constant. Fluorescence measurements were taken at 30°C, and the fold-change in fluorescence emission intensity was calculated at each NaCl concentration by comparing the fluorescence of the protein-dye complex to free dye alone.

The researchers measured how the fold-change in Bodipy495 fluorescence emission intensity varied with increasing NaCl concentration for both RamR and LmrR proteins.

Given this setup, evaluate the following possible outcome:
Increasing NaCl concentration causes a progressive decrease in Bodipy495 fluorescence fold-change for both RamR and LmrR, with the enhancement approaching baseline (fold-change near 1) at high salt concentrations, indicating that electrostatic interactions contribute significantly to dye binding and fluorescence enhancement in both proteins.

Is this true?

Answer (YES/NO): NO